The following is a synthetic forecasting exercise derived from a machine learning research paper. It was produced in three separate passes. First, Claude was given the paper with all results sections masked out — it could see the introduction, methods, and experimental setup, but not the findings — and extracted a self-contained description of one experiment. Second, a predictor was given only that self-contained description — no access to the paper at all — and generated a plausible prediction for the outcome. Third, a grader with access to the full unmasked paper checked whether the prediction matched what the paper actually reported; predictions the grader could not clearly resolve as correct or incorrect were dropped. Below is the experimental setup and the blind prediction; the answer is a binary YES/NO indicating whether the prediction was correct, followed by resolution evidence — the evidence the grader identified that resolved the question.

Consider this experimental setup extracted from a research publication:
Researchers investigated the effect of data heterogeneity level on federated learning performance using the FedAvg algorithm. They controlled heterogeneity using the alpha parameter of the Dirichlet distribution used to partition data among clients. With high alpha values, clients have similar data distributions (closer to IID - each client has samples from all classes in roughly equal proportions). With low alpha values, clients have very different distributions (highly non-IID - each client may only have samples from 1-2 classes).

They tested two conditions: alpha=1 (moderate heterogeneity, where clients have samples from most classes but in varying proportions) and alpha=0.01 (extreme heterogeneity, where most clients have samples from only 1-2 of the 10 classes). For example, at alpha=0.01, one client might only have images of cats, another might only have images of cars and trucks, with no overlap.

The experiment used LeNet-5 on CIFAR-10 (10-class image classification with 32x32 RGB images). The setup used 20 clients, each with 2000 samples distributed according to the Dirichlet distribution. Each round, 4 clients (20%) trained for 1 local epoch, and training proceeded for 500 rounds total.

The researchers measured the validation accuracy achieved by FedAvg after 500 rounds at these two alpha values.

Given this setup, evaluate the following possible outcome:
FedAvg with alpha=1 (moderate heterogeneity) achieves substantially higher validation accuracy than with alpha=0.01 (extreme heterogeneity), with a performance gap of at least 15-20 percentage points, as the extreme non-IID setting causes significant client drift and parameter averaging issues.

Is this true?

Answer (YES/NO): YES